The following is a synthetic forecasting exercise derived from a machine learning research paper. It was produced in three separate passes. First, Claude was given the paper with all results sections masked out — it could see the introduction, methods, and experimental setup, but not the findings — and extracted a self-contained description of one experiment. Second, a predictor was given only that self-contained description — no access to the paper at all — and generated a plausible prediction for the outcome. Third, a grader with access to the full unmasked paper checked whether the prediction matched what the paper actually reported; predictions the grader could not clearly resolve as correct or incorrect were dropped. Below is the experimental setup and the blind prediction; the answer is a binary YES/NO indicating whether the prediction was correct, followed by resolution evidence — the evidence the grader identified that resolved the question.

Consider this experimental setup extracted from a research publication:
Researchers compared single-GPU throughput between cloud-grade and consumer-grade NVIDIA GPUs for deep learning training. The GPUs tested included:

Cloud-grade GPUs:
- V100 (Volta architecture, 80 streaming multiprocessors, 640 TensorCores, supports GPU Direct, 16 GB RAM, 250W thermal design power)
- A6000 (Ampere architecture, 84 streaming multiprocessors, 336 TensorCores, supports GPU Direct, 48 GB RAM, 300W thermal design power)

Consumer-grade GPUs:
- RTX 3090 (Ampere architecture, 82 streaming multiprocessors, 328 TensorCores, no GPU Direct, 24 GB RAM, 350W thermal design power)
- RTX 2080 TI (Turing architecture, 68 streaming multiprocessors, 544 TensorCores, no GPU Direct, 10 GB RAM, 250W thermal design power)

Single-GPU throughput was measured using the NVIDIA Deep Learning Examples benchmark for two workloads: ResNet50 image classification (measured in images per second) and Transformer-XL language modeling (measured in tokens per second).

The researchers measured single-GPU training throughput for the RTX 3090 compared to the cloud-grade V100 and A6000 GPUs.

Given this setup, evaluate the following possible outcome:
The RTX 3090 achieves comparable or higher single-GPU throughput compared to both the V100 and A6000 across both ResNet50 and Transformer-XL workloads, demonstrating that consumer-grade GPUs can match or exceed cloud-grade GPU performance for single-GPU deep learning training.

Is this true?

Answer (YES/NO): NO